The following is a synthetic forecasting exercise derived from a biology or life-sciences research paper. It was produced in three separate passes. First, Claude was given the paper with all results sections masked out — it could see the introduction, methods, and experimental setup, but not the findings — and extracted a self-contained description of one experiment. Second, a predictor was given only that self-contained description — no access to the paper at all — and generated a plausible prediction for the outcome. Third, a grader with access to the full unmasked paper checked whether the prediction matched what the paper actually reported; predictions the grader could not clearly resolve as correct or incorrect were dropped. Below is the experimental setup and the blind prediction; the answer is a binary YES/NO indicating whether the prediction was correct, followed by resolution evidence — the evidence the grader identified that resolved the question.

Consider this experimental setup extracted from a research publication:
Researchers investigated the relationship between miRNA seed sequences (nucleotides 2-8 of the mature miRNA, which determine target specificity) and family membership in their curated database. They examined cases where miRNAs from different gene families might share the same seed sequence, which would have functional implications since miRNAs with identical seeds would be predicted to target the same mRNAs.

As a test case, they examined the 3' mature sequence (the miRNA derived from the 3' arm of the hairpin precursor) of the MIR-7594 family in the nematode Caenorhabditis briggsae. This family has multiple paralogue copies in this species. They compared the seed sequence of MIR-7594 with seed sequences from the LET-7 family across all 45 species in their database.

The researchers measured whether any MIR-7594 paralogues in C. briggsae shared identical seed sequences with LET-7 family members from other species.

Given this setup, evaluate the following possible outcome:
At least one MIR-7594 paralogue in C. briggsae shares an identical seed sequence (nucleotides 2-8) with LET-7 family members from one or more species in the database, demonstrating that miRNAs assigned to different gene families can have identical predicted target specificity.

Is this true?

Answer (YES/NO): YES